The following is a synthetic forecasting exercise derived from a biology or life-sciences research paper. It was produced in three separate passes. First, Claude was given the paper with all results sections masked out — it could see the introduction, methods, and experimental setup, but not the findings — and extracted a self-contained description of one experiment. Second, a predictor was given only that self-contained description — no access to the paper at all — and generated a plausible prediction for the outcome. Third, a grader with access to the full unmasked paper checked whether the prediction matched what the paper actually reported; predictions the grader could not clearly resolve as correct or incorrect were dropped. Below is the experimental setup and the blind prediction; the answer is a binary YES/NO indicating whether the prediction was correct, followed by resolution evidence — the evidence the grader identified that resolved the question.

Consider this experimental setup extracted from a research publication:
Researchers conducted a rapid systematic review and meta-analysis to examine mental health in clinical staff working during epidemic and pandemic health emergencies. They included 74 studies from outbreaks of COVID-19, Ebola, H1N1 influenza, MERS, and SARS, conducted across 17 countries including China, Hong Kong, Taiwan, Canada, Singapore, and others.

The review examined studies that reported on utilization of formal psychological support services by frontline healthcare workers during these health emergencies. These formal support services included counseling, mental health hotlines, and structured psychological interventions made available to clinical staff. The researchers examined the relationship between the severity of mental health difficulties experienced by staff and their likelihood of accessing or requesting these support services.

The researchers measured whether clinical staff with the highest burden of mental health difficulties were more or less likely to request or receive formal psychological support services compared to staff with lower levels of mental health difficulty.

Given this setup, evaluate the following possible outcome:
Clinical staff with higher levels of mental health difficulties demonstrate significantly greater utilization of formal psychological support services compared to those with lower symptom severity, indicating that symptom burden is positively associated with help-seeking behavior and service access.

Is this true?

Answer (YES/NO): NO